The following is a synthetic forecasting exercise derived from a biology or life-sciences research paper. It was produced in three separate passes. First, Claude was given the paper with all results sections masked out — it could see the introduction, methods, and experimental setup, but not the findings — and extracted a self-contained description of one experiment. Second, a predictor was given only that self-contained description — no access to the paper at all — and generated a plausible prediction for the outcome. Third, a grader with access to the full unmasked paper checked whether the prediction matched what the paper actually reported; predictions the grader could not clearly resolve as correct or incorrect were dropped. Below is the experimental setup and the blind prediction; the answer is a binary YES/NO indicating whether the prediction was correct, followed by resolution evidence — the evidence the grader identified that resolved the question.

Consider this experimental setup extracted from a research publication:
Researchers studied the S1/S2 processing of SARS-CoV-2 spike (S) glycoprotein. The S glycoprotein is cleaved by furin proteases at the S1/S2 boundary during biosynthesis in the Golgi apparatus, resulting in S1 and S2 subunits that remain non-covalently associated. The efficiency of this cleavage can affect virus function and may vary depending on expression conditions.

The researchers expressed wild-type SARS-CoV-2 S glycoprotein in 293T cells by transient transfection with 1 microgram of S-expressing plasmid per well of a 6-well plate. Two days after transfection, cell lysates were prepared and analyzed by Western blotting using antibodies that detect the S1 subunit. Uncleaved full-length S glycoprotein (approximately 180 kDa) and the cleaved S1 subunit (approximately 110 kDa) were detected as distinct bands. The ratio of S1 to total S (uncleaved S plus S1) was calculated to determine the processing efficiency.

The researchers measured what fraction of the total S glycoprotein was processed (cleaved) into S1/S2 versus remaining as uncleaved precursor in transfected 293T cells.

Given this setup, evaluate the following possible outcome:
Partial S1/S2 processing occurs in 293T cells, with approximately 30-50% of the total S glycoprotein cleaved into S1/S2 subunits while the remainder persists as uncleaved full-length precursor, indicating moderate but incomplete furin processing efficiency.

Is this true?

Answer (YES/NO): NO